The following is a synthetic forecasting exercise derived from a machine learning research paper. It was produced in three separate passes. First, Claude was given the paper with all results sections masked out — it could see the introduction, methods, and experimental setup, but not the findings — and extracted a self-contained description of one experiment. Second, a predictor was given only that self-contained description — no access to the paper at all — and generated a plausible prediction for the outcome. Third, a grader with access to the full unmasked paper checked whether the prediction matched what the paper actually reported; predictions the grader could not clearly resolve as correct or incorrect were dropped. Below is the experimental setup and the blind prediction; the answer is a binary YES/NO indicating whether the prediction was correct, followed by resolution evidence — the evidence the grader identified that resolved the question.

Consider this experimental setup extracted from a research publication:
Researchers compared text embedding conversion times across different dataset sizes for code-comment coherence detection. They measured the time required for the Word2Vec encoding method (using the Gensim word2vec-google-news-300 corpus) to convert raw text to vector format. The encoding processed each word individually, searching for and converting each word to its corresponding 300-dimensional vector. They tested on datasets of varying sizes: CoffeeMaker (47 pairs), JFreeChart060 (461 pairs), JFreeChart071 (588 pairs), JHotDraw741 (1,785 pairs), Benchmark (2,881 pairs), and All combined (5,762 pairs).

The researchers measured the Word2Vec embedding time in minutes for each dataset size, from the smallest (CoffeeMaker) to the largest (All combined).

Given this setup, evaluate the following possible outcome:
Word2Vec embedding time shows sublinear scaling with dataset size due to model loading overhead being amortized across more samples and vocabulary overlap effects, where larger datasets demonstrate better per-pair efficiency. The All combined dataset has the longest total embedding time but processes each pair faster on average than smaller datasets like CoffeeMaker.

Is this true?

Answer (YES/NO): NO